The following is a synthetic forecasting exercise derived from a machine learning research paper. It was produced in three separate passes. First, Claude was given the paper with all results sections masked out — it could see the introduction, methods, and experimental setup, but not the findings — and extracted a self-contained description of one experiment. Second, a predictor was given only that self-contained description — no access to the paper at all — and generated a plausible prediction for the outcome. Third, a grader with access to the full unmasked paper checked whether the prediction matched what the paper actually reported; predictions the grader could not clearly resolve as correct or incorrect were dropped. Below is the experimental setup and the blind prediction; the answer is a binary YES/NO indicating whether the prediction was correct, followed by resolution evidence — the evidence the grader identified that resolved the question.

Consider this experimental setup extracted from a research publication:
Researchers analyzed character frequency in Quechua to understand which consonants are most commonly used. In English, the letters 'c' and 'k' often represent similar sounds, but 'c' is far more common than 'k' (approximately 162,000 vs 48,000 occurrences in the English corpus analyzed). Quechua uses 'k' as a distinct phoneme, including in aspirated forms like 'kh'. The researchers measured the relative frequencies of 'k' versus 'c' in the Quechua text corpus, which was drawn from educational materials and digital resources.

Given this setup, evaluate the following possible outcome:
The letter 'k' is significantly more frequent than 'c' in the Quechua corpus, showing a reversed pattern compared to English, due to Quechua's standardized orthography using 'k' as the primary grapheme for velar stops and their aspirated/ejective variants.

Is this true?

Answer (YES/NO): YES